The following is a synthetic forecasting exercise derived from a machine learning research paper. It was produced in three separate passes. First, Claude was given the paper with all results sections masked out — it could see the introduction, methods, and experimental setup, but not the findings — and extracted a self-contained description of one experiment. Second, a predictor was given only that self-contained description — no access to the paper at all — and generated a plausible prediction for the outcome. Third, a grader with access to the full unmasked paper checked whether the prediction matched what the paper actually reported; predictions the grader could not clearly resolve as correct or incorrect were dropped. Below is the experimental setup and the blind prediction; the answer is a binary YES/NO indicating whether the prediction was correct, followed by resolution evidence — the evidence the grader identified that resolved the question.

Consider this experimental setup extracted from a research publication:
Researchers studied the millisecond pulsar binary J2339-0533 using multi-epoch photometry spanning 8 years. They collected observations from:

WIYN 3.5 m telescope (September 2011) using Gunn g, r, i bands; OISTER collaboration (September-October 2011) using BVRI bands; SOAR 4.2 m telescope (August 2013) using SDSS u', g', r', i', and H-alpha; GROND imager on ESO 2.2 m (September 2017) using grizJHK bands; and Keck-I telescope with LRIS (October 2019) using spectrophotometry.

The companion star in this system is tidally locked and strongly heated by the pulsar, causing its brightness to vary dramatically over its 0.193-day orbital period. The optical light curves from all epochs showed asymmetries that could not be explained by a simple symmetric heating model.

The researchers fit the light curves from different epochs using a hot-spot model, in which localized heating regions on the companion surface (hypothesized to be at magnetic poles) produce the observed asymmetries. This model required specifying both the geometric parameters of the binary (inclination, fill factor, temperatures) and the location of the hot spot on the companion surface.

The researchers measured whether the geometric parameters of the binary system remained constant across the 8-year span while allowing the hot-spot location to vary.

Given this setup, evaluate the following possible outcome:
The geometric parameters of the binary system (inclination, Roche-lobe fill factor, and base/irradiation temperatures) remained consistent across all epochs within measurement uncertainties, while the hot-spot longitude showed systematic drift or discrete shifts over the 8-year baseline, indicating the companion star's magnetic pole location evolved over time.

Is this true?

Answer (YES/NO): NO